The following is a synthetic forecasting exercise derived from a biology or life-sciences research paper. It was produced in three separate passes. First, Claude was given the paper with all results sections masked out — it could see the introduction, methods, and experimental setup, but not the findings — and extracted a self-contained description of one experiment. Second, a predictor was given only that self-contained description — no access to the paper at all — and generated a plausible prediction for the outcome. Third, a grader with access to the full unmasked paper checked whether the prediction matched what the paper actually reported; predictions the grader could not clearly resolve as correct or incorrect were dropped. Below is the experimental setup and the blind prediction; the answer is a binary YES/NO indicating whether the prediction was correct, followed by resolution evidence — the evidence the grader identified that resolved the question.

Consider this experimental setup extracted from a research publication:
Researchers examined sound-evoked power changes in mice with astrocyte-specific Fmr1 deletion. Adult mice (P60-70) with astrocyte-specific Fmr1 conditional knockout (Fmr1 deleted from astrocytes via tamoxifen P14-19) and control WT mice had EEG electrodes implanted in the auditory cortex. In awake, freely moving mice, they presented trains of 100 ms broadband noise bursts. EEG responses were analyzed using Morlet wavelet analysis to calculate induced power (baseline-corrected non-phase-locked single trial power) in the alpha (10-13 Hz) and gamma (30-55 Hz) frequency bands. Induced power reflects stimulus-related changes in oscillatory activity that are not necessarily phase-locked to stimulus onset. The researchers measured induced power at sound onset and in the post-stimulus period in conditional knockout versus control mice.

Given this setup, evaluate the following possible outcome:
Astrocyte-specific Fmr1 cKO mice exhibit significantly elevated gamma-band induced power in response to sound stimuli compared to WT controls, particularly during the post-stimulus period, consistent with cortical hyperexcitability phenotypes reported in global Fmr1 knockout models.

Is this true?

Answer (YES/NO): YES